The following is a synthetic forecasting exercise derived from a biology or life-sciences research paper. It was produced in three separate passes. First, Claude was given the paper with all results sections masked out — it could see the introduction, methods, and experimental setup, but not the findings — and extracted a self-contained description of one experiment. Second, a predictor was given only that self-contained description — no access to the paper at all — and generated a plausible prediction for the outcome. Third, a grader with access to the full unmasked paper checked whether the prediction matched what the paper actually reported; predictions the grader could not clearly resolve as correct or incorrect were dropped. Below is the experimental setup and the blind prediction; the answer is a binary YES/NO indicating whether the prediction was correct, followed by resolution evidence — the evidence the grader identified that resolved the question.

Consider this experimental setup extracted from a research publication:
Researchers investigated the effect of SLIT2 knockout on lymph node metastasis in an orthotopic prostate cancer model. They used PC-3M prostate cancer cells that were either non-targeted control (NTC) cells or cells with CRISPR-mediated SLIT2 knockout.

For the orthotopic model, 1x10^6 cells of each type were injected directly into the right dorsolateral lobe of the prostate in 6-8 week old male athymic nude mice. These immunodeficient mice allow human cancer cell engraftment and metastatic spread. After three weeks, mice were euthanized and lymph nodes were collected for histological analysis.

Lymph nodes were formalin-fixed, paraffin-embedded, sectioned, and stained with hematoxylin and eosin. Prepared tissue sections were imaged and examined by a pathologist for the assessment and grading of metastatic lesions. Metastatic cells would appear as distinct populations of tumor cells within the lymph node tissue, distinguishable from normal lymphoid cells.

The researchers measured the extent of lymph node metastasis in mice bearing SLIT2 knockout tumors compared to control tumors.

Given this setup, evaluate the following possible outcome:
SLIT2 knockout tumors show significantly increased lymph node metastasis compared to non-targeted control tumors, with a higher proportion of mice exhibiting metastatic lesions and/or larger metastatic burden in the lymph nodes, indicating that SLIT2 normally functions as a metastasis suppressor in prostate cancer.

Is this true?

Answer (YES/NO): YES